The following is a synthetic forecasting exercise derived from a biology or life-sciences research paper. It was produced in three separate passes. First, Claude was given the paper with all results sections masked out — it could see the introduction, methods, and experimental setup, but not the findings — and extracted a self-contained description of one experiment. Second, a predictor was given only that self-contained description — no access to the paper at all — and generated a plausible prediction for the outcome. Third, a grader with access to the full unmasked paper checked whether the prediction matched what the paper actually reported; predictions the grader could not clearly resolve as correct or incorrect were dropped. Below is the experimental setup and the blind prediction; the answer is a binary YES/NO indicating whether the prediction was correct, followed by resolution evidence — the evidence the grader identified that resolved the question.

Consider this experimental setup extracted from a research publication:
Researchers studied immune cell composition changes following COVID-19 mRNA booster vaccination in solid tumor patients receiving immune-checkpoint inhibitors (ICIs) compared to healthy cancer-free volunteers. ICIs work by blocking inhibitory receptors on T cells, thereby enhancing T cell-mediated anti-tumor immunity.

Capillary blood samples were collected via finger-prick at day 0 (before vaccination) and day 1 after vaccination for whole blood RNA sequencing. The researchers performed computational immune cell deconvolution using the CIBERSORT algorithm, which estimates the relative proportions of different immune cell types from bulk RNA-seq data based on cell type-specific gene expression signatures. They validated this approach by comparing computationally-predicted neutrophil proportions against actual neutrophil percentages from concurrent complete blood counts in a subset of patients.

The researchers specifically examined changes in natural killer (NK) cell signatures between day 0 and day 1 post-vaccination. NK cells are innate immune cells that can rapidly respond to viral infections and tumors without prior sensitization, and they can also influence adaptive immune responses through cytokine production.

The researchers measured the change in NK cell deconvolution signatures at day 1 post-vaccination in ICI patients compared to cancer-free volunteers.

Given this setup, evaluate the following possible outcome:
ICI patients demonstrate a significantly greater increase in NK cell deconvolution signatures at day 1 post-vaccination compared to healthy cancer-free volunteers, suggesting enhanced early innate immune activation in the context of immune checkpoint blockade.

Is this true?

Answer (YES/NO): YES